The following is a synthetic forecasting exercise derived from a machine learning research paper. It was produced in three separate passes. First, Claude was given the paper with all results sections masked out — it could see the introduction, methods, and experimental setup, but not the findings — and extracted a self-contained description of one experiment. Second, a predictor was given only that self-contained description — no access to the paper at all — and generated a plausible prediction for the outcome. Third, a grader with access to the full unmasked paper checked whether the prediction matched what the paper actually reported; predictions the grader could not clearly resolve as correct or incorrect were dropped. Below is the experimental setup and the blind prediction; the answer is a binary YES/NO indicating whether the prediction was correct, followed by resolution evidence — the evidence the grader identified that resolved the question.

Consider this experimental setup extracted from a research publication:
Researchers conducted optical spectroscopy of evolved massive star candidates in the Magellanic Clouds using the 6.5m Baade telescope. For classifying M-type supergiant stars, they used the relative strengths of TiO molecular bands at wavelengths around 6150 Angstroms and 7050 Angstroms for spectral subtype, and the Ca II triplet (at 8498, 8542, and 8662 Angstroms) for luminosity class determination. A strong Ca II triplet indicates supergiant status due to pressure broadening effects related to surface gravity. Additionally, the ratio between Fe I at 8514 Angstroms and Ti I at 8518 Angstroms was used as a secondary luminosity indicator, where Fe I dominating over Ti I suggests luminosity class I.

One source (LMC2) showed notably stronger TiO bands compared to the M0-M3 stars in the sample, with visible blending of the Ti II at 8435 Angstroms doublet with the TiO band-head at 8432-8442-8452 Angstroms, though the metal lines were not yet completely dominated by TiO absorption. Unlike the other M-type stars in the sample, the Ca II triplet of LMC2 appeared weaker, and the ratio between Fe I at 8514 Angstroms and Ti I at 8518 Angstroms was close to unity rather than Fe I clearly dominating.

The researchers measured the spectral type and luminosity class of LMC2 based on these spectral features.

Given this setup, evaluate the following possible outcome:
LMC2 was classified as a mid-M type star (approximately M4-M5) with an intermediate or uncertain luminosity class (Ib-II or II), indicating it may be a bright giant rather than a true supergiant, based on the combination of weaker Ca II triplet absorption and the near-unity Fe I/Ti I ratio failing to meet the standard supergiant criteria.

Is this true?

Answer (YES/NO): NO